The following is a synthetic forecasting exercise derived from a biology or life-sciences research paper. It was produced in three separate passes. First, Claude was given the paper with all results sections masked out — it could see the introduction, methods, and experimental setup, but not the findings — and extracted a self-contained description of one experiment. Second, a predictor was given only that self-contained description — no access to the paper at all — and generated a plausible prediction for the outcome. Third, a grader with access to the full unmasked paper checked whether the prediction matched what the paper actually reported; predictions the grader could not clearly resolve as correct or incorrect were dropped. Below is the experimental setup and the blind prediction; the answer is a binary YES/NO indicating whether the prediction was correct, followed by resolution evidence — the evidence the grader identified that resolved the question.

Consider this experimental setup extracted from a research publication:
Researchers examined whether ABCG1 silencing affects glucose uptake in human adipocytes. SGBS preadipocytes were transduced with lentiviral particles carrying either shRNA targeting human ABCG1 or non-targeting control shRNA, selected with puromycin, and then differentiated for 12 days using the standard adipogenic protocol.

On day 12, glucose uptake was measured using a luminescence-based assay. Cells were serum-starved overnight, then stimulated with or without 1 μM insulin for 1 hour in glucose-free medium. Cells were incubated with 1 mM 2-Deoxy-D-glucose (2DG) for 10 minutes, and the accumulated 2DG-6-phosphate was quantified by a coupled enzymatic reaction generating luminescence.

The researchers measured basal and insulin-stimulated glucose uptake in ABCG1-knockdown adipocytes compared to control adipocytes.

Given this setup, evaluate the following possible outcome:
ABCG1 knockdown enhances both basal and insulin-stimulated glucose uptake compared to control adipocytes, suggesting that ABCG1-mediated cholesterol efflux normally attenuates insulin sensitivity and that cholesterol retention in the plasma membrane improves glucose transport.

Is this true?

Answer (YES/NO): NO